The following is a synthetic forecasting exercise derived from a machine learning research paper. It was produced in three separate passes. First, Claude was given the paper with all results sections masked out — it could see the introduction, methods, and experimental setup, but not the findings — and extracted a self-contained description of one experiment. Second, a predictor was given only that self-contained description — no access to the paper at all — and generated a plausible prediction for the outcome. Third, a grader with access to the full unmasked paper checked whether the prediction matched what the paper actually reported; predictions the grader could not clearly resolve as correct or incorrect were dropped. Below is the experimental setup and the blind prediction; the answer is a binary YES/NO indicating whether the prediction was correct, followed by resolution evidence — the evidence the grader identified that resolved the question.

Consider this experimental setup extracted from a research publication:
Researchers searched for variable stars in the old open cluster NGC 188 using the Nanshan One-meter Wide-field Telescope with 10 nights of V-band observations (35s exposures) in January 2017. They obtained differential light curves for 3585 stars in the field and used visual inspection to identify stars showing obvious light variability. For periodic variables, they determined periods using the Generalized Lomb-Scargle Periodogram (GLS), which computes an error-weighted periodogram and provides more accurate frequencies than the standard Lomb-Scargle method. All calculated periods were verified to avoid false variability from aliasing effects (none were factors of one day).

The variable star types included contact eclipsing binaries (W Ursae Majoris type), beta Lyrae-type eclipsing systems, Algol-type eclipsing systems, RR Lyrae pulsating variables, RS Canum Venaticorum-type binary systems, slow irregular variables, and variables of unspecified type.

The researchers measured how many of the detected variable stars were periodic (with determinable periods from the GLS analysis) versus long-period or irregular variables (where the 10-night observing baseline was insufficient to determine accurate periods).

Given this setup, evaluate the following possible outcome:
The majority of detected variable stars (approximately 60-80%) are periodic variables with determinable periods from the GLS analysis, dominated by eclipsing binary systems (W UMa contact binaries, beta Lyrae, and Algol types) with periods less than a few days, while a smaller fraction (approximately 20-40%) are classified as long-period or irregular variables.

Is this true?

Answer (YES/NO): YES